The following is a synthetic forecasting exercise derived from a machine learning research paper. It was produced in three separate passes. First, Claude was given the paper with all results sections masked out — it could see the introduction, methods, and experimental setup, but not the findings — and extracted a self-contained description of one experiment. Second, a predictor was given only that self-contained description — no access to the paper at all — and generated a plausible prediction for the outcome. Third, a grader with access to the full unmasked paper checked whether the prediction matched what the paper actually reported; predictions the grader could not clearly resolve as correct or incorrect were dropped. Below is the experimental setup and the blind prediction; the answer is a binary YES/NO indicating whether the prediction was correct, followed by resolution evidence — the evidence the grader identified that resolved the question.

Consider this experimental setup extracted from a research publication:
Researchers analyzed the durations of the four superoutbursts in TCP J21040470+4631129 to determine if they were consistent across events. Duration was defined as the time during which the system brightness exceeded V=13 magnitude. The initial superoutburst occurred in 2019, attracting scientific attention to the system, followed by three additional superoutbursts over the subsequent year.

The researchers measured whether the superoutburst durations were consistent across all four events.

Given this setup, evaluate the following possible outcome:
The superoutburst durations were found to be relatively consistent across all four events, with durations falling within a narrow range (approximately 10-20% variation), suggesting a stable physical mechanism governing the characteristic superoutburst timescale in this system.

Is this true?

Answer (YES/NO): NO